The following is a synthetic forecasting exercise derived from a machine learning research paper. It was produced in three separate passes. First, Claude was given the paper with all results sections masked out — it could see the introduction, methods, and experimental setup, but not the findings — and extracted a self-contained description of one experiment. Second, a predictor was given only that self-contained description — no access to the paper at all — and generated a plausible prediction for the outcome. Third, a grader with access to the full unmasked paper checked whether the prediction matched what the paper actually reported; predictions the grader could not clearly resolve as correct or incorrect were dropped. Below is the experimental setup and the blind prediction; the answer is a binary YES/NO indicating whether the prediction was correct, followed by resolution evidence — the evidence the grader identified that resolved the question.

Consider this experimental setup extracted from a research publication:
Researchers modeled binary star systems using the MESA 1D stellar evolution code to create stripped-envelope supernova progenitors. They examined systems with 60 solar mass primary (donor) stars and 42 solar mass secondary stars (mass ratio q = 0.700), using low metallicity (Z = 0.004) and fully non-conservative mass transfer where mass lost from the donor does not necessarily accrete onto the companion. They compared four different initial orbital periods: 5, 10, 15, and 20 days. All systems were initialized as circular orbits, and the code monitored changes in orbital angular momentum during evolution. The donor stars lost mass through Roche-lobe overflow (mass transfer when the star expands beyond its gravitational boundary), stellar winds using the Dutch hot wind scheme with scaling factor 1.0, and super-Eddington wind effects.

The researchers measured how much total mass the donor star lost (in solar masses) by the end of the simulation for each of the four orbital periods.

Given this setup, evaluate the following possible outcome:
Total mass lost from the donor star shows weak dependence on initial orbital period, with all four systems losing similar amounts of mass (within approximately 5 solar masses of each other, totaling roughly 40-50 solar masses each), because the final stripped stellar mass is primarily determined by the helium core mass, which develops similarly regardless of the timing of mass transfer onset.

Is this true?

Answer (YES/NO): NO